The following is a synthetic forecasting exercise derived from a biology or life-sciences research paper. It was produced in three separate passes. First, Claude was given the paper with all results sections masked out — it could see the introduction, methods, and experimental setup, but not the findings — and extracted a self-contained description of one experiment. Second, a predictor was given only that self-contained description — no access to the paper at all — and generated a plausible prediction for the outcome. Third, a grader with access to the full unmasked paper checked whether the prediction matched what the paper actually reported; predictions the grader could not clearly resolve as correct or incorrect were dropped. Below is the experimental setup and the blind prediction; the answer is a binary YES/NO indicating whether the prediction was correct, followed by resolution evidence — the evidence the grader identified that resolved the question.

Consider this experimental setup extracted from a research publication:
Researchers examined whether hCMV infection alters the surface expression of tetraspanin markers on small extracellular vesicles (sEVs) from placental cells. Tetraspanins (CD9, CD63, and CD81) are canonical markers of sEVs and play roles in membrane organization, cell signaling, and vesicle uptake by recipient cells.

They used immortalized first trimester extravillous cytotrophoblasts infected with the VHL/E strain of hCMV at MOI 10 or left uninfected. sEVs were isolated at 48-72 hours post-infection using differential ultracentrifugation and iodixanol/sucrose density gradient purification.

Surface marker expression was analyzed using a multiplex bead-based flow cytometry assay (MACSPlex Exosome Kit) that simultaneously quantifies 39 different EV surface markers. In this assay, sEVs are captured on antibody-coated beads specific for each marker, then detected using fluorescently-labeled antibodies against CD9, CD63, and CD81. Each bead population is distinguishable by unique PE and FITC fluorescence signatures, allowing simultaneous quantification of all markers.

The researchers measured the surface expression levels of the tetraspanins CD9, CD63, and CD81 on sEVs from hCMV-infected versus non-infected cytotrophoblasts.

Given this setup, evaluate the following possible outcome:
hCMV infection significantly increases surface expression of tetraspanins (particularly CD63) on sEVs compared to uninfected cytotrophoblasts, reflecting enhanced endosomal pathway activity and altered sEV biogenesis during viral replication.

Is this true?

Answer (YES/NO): NO